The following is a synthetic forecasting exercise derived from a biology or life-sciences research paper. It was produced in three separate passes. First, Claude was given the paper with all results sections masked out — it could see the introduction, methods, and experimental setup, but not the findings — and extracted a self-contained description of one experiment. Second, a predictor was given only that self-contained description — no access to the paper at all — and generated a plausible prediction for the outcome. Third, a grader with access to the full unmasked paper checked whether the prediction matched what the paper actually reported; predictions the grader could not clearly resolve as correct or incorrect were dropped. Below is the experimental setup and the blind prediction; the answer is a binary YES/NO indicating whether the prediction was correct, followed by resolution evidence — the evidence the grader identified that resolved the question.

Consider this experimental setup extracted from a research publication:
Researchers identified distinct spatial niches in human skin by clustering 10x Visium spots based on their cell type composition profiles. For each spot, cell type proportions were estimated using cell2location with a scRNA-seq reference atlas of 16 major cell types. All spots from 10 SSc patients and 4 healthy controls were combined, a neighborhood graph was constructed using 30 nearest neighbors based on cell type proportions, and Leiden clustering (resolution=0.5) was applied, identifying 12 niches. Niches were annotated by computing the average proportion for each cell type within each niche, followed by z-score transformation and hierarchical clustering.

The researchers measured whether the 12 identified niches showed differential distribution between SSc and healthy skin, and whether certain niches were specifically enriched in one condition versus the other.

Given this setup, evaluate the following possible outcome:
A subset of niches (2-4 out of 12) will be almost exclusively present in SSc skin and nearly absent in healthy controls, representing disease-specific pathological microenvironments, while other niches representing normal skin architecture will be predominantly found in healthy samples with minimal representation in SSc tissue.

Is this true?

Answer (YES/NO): NO